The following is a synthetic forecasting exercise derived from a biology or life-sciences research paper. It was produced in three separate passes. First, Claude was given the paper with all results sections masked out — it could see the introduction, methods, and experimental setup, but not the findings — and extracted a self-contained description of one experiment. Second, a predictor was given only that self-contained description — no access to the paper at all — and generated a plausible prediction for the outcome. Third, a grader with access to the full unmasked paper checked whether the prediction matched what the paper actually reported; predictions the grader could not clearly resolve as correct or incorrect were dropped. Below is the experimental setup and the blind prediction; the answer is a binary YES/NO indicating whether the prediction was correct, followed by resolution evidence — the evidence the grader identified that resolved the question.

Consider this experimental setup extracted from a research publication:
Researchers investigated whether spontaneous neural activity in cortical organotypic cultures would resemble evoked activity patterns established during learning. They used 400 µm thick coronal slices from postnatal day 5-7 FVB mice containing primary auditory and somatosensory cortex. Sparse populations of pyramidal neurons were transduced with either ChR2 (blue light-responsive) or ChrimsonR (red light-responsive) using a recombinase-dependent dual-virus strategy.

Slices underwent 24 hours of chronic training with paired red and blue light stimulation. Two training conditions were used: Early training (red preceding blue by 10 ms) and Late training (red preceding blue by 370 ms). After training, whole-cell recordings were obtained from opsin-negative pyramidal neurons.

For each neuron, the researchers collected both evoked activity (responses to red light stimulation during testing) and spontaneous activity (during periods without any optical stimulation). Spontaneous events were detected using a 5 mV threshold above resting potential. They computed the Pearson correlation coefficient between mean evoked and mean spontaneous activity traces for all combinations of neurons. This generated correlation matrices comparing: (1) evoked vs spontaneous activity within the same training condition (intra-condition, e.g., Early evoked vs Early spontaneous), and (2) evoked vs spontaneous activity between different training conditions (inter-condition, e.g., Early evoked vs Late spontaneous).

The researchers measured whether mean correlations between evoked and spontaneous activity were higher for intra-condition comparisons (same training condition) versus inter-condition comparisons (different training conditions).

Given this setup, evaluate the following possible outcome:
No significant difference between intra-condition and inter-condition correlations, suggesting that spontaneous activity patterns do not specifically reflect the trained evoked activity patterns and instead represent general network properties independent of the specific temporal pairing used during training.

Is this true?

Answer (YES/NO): NO